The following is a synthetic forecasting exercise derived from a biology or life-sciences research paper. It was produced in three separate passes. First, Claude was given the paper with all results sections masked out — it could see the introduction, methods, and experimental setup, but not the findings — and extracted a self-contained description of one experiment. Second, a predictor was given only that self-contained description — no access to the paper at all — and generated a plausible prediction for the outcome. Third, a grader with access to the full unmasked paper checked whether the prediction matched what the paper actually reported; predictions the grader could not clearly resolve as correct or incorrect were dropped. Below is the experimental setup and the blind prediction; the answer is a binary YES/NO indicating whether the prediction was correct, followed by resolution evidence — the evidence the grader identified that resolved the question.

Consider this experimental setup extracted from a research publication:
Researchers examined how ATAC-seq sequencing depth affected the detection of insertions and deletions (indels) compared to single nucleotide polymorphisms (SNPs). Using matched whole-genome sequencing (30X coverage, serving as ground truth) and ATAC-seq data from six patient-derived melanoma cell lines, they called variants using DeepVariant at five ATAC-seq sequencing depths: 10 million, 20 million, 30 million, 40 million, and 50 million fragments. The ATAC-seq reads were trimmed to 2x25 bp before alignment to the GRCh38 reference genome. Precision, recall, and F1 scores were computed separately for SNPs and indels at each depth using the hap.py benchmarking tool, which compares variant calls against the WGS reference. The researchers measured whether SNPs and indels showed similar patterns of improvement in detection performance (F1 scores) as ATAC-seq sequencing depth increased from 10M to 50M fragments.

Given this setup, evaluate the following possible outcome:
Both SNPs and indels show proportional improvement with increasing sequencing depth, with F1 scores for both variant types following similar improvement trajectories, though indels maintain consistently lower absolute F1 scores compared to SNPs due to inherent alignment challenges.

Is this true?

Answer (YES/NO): NO